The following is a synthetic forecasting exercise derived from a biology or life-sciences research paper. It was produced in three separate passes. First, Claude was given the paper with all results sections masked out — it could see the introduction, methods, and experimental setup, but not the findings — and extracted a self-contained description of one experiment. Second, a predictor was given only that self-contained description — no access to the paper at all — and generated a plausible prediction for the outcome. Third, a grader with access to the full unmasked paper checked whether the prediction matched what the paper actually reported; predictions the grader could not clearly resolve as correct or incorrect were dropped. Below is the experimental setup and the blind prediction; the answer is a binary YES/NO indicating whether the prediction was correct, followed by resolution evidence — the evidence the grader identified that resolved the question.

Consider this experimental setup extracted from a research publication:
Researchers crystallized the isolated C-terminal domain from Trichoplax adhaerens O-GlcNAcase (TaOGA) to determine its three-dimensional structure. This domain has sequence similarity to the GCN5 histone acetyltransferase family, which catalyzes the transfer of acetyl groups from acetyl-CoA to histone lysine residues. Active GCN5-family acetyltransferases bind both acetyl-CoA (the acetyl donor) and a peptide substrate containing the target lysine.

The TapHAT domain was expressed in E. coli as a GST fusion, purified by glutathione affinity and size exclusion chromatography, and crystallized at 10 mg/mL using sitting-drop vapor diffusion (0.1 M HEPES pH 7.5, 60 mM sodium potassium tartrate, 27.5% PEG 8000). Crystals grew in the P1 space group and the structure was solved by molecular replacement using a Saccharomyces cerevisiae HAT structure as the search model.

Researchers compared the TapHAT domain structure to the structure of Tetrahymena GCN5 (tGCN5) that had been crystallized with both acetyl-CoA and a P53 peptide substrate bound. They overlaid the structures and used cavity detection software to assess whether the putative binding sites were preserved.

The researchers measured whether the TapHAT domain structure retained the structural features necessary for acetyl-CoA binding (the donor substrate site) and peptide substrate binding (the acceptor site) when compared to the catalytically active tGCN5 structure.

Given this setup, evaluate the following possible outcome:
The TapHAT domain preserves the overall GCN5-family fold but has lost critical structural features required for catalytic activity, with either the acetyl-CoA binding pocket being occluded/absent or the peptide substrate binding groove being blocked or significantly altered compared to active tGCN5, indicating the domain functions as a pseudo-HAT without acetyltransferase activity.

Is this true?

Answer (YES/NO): YES